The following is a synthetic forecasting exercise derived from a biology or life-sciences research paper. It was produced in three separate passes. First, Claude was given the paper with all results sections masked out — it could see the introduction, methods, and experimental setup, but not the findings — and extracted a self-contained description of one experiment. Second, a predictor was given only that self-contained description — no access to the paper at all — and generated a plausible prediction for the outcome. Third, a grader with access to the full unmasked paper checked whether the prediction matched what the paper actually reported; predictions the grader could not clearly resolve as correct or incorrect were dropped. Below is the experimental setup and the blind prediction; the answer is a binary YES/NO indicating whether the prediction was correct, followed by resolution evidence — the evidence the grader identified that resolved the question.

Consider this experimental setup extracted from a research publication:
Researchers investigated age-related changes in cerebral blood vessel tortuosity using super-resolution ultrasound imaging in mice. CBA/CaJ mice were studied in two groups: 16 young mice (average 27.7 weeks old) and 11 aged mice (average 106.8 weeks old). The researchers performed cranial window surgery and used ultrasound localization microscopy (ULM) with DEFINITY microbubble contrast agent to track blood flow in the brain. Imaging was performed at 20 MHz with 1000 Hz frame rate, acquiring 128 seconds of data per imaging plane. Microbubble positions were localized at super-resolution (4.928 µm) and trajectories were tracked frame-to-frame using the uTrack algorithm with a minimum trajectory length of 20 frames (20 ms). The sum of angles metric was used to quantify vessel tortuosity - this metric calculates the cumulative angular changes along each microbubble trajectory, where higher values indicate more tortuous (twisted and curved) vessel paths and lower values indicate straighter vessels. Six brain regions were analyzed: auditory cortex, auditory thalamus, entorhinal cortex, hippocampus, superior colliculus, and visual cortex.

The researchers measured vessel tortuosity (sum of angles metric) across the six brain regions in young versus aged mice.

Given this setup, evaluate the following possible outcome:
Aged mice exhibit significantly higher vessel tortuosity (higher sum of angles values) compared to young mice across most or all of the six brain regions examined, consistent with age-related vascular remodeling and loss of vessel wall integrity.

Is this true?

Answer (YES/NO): YES